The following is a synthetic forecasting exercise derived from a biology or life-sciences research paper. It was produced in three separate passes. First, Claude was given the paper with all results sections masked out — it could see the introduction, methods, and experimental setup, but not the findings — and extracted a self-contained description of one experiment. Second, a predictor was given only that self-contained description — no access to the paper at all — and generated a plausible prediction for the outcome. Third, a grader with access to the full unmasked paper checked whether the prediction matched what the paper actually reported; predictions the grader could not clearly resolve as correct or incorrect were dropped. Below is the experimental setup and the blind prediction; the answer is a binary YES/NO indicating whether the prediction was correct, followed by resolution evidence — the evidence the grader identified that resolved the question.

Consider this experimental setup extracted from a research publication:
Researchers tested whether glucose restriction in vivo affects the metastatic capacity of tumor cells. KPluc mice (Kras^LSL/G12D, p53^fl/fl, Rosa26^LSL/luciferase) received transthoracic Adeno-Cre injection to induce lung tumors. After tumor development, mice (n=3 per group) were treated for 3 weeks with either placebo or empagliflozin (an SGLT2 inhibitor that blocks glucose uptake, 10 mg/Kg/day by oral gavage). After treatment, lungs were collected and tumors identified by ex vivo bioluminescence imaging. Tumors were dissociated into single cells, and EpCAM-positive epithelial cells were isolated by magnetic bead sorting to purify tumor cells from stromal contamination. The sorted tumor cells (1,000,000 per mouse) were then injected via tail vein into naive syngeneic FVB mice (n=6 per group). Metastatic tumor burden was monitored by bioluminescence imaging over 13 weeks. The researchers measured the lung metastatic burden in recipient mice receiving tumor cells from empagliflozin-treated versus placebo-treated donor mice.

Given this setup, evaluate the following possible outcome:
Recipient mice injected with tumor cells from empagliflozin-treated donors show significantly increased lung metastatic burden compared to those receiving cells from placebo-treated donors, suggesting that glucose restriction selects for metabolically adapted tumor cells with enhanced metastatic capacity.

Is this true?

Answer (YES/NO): YES